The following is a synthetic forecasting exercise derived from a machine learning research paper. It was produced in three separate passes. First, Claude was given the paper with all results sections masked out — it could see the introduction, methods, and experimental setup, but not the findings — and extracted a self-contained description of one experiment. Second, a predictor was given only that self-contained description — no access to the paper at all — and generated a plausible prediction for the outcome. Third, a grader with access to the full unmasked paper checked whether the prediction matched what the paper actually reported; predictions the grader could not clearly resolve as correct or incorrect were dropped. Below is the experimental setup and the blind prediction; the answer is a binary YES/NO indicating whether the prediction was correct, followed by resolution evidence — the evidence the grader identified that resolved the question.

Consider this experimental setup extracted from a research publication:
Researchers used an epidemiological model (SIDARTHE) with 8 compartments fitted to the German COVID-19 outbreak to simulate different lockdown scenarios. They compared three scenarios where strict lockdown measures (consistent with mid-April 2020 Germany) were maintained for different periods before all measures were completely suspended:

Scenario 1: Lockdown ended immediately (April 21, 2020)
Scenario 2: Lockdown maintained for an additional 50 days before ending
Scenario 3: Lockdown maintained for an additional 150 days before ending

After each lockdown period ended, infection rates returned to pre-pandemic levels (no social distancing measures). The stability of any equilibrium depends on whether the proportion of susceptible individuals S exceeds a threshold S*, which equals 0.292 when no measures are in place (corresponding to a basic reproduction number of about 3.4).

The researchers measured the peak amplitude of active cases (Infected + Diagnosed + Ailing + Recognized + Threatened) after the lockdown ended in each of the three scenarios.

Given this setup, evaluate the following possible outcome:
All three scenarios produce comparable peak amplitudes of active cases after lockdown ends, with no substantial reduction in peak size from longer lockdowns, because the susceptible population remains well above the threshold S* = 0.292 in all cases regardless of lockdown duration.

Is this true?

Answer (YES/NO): YES